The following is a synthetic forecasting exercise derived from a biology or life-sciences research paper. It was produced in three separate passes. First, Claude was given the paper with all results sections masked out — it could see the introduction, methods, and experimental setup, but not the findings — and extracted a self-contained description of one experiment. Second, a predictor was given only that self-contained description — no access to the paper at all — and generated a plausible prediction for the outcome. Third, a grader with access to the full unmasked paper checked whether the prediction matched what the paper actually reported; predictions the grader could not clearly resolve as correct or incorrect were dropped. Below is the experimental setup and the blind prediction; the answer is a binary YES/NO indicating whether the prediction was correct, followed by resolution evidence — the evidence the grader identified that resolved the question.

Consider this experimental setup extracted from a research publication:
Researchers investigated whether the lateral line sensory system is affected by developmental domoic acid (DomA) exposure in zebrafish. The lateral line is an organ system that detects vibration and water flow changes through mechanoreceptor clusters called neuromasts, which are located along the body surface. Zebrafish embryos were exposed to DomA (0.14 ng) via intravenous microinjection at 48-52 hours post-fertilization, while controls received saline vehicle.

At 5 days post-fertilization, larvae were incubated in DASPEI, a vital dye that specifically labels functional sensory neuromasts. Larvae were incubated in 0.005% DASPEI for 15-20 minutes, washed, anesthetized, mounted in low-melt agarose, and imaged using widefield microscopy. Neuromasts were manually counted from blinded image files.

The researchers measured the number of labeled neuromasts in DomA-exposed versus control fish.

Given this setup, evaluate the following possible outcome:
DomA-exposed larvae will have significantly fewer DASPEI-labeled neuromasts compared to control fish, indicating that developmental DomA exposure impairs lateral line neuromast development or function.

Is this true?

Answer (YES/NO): NO